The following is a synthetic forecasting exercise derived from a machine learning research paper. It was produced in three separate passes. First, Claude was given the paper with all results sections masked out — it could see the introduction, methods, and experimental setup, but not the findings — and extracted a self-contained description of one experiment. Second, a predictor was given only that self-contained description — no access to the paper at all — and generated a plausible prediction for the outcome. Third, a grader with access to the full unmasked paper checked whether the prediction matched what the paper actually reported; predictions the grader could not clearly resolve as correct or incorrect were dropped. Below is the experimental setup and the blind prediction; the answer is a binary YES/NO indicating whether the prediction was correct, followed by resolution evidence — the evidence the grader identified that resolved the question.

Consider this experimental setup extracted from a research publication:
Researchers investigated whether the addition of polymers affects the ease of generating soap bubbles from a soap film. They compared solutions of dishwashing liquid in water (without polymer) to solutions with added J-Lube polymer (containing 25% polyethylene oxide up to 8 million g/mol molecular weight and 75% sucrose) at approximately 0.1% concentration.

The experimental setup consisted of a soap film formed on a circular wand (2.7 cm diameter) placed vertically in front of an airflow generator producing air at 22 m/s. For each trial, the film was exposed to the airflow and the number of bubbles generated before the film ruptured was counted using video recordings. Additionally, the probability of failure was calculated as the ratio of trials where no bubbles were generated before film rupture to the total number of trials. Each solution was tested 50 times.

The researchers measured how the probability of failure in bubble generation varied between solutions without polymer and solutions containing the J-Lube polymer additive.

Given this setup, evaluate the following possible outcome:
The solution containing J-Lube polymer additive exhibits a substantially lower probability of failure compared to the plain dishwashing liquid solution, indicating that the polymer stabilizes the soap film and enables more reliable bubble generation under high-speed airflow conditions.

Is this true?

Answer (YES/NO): YES